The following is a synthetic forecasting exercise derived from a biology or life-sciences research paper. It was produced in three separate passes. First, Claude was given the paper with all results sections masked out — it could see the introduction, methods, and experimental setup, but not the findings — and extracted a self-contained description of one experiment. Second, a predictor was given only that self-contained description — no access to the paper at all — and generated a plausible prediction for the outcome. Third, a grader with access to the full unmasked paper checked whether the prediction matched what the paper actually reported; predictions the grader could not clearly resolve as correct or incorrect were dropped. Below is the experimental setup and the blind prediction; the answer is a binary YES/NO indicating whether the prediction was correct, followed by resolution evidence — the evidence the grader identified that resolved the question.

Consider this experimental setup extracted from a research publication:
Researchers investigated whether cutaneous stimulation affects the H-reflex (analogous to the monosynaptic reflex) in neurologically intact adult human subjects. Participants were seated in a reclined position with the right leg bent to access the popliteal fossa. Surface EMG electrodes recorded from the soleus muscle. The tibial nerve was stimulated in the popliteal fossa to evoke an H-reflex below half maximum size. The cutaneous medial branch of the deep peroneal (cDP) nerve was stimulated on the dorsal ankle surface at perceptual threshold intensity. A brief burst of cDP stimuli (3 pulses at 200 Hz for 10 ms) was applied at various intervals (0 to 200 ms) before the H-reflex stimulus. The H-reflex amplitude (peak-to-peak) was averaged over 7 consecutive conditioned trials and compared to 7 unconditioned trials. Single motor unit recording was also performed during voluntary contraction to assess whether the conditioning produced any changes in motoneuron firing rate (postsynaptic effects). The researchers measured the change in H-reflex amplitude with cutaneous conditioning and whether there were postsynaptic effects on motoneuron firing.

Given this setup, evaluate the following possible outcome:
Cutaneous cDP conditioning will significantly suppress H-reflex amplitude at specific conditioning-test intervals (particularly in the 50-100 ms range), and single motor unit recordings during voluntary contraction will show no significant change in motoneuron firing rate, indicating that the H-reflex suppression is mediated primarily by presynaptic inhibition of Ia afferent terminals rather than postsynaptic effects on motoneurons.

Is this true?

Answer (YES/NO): NO